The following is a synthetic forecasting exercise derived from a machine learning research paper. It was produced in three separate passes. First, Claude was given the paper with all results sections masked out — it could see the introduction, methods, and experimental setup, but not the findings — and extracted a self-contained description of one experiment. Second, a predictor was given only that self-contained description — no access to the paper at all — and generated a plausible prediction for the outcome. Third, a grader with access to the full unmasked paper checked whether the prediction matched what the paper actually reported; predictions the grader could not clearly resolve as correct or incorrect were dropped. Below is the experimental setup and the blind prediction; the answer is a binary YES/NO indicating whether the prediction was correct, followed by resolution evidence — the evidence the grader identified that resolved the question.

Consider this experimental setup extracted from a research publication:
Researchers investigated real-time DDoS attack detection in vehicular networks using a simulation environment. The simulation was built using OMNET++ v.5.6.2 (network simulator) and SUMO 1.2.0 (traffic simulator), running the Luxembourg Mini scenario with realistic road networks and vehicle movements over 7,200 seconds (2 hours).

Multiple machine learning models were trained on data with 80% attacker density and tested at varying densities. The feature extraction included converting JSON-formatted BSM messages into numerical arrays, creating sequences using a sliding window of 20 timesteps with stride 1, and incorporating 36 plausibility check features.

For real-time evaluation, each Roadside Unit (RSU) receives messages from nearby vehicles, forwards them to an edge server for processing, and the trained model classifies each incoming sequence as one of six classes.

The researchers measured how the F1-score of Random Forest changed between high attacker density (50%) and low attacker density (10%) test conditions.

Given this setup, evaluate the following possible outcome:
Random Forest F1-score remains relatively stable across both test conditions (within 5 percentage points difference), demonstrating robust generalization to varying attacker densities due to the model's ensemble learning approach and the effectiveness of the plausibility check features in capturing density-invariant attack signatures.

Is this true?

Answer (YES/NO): YES